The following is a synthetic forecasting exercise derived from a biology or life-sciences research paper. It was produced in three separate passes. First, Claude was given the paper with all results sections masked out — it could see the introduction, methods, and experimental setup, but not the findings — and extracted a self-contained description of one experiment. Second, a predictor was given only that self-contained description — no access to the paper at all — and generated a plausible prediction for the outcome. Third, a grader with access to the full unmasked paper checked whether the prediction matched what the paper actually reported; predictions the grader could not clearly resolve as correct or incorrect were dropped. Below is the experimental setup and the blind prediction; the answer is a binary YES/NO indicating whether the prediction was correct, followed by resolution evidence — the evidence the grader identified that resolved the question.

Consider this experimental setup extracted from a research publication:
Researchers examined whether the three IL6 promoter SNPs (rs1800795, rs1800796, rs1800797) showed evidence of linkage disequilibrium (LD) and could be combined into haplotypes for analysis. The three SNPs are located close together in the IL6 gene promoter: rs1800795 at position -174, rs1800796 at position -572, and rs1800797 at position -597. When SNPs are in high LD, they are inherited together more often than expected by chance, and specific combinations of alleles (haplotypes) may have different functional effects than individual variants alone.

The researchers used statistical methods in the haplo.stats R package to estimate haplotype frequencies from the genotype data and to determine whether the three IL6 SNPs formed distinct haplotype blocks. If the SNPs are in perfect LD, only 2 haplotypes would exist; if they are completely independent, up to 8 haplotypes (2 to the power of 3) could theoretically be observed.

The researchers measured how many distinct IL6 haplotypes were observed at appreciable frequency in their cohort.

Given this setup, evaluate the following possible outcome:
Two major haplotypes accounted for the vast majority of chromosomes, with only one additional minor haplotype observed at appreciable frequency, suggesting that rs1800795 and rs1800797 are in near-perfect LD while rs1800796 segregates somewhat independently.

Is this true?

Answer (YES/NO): NO